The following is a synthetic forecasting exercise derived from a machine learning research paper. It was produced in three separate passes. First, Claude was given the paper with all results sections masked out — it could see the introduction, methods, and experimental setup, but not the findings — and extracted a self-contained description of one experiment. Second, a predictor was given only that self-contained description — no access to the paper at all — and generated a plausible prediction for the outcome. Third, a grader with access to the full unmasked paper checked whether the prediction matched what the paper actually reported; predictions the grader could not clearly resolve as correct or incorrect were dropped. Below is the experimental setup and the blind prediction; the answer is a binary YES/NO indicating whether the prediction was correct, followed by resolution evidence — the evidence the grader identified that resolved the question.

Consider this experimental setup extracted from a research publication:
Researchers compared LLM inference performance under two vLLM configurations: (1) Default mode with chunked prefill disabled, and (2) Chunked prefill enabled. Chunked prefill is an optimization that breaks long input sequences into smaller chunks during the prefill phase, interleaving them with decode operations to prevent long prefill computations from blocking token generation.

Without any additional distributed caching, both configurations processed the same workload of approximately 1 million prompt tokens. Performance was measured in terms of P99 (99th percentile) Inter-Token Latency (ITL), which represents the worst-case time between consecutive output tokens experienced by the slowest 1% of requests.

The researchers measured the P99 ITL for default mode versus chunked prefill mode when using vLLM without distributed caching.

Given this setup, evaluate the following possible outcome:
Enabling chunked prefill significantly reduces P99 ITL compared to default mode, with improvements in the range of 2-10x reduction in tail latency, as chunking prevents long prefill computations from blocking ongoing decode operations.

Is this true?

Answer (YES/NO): NO